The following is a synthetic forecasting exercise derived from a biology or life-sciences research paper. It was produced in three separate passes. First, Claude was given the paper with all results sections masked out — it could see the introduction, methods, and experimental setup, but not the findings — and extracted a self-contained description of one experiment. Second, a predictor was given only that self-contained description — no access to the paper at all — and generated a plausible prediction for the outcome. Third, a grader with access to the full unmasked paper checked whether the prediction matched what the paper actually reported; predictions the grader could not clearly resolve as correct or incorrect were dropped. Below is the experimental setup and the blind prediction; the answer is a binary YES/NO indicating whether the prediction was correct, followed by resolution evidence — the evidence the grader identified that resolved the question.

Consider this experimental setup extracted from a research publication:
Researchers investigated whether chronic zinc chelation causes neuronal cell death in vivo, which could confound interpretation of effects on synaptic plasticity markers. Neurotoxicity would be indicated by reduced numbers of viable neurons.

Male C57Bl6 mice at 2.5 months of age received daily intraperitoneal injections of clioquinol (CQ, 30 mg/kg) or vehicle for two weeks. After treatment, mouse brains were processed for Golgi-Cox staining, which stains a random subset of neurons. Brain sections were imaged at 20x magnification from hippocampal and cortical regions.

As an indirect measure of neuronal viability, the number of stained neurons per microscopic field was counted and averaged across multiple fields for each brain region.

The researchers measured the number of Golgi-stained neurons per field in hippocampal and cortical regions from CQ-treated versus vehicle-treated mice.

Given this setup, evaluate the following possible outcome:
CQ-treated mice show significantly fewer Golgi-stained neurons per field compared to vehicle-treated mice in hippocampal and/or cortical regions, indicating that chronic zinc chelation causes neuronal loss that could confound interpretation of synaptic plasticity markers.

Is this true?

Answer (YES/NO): NO